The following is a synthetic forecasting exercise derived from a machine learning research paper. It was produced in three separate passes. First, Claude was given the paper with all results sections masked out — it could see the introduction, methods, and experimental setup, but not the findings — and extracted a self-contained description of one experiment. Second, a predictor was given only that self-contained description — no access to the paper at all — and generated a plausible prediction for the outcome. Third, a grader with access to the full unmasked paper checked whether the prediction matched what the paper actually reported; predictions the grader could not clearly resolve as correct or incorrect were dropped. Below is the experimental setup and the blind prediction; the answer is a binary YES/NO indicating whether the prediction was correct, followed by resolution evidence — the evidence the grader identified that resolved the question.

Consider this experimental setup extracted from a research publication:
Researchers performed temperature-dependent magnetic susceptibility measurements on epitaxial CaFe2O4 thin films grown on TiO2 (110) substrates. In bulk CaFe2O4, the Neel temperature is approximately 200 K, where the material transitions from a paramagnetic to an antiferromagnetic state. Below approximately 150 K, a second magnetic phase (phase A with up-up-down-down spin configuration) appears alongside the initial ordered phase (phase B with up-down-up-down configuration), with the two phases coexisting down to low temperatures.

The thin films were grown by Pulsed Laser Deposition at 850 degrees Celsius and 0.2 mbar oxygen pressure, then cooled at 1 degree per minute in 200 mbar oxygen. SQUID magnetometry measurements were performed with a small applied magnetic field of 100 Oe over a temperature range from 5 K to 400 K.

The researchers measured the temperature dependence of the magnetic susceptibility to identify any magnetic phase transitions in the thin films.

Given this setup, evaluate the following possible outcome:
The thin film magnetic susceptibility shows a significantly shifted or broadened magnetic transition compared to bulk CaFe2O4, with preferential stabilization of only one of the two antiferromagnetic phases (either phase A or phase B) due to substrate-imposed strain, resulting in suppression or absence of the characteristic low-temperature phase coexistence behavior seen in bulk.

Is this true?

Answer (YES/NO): NO